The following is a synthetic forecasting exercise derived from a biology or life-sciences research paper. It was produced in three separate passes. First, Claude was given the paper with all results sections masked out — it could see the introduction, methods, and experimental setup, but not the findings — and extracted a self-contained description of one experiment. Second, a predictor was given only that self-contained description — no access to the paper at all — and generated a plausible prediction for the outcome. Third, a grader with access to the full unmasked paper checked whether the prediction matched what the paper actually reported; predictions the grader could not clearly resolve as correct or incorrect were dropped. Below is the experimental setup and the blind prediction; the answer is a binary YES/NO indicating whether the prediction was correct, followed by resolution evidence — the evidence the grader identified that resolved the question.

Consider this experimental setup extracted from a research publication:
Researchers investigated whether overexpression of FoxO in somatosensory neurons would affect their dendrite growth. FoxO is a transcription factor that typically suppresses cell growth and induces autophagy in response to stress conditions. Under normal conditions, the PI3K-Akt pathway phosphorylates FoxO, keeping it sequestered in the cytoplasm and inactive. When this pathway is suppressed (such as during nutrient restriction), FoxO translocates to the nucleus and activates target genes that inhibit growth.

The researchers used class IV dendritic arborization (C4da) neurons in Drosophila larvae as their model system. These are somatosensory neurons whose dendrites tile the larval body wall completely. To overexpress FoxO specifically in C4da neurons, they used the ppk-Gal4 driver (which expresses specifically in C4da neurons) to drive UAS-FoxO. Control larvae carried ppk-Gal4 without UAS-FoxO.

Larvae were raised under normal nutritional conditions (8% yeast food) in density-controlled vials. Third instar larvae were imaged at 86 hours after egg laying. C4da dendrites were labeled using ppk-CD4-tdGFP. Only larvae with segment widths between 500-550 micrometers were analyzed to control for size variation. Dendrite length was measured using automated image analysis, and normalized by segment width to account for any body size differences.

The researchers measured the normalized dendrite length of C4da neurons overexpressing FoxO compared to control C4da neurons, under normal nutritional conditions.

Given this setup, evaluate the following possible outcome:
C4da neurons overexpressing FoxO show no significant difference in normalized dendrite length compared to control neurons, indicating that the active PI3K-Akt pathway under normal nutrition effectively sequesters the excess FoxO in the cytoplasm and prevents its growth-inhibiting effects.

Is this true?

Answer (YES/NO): NO